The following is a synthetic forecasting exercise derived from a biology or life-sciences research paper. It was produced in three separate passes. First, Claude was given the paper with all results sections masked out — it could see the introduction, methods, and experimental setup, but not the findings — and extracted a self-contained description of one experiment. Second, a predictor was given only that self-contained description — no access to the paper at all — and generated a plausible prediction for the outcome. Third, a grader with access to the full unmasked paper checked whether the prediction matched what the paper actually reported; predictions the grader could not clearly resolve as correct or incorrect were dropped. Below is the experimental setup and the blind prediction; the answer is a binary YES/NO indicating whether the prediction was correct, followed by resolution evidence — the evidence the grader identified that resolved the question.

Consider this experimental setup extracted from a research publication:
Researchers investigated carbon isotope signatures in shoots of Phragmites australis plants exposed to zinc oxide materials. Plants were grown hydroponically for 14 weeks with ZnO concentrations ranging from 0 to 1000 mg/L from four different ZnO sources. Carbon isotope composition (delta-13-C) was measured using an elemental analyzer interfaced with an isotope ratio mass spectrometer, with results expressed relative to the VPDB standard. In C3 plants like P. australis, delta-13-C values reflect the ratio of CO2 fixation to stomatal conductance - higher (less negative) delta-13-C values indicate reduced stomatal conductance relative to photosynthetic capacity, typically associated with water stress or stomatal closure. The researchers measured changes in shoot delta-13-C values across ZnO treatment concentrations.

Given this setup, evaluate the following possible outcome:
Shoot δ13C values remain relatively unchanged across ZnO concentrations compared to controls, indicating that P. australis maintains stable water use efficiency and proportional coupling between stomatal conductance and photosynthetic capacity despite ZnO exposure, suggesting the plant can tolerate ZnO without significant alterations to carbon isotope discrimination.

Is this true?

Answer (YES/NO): NO